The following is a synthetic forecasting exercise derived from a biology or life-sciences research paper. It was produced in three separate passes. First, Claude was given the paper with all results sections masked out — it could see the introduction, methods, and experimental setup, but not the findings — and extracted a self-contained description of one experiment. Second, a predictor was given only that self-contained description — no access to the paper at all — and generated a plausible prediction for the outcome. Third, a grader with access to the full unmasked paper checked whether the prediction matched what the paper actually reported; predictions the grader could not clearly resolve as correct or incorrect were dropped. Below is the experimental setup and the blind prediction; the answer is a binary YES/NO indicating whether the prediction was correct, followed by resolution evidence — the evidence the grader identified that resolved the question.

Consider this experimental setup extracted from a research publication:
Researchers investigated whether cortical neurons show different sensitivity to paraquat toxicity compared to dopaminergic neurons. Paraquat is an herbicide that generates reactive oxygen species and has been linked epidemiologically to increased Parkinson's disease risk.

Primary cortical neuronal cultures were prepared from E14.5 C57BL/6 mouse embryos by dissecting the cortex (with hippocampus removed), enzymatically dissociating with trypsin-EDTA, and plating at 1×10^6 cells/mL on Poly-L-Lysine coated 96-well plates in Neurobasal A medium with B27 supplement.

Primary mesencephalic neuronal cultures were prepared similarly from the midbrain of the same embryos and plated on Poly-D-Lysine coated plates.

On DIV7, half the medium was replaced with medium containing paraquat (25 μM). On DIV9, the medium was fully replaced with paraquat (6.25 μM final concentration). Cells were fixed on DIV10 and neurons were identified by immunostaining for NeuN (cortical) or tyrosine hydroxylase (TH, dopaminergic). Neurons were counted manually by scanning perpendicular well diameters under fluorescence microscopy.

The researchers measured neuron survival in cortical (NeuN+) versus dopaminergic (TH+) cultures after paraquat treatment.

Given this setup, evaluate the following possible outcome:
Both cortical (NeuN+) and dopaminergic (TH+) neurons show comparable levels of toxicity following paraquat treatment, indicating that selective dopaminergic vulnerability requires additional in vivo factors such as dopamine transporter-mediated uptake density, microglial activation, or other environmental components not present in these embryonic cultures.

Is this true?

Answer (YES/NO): NO